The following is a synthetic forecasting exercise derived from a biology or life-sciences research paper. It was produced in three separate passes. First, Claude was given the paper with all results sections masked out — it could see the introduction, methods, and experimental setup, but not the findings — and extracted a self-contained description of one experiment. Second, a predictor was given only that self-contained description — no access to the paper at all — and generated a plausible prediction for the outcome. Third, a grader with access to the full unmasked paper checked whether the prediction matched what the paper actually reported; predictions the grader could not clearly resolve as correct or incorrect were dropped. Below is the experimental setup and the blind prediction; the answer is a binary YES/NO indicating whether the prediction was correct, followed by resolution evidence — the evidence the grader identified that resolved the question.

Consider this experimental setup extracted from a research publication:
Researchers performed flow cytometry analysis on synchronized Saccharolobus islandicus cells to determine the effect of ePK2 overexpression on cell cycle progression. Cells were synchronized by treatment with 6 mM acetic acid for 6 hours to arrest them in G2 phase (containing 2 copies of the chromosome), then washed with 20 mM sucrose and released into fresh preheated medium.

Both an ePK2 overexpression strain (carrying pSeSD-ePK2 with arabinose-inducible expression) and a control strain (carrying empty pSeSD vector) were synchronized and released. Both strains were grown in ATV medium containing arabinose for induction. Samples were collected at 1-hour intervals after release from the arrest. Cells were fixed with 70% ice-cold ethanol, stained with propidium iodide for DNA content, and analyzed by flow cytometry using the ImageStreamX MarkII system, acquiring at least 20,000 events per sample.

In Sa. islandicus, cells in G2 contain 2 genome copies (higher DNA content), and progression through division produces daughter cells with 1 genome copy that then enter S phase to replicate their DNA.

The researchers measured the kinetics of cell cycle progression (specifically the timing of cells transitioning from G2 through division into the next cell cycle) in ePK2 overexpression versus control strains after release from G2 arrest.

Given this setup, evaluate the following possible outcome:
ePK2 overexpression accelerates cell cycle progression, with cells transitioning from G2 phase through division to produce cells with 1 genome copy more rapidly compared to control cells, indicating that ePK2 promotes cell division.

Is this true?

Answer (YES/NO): NO